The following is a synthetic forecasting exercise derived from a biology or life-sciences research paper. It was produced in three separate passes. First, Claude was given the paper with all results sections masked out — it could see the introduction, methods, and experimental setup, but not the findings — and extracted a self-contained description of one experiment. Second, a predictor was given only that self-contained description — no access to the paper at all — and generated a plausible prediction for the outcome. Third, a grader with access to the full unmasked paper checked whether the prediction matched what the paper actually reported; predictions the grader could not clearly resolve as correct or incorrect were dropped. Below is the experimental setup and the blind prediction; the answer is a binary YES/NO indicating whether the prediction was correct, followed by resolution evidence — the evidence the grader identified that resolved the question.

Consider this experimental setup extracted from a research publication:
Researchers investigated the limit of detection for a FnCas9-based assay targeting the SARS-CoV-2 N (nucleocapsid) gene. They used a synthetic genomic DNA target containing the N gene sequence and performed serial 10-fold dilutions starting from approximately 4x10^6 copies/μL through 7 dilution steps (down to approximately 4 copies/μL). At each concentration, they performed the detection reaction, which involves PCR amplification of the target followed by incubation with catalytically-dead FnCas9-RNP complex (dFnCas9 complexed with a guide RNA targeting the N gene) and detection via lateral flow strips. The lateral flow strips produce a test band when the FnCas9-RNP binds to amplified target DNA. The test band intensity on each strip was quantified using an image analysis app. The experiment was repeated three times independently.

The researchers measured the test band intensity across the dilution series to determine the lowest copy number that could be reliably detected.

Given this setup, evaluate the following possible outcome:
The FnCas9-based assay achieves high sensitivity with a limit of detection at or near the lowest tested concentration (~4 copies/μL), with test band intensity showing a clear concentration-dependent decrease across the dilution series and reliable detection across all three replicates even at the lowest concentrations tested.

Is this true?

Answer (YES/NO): NO